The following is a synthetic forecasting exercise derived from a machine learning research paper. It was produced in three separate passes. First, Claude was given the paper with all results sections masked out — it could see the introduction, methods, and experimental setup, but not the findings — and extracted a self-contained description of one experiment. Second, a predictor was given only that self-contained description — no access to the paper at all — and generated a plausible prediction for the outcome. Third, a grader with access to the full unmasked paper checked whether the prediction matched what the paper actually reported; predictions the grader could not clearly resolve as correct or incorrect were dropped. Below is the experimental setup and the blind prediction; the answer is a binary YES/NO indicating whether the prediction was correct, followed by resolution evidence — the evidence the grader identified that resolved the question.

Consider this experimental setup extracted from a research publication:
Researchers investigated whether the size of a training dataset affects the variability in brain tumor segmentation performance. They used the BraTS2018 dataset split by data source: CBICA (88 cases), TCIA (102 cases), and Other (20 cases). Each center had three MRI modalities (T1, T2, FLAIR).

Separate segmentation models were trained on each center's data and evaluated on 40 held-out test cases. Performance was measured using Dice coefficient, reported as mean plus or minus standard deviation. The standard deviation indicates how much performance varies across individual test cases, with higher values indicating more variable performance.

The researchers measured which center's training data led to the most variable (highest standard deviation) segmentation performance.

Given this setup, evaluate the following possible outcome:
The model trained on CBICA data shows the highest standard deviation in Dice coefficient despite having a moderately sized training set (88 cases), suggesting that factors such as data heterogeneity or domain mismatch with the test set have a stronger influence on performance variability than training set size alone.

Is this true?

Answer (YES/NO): YES